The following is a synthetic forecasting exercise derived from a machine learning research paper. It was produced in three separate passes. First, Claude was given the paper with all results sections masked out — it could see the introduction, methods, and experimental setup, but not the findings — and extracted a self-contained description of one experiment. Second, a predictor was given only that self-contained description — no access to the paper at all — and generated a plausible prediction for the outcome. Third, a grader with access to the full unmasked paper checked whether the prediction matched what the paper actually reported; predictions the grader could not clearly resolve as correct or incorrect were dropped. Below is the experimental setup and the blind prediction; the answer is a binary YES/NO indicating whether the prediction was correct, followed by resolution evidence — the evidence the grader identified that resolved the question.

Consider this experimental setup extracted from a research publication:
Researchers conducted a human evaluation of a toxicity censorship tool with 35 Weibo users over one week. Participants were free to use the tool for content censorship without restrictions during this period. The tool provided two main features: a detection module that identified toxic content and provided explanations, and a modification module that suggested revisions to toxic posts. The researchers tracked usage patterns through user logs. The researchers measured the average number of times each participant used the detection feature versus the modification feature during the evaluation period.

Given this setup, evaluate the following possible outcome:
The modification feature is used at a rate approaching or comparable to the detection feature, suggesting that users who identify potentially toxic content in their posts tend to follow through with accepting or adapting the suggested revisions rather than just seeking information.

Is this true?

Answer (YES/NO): NO